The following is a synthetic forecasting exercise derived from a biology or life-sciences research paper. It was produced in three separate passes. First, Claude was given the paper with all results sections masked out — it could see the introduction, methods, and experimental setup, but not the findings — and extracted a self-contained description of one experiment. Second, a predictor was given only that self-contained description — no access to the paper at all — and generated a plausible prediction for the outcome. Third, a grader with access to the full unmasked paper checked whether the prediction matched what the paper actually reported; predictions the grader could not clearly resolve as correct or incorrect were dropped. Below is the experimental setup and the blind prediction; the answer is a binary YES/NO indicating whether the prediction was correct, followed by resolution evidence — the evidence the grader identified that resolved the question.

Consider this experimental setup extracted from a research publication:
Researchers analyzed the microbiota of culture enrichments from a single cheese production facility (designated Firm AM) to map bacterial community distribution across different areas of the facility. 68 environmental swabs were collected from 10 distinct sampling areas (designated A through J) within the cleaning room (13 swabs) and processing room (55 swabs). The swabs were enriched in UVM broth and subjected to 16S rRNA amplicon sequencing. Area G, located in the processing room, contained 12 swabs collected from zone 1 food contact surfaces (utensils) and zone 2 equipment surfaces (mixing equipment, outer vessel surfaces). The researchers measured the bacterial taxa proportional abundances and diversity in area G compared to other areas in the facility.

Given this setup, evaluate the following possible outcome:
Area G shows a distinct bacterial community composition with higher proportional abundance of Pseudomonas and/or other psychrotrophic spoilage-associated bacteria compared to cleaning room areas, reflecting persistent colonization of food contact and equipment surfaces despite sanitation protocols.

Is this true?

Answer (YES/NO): NO